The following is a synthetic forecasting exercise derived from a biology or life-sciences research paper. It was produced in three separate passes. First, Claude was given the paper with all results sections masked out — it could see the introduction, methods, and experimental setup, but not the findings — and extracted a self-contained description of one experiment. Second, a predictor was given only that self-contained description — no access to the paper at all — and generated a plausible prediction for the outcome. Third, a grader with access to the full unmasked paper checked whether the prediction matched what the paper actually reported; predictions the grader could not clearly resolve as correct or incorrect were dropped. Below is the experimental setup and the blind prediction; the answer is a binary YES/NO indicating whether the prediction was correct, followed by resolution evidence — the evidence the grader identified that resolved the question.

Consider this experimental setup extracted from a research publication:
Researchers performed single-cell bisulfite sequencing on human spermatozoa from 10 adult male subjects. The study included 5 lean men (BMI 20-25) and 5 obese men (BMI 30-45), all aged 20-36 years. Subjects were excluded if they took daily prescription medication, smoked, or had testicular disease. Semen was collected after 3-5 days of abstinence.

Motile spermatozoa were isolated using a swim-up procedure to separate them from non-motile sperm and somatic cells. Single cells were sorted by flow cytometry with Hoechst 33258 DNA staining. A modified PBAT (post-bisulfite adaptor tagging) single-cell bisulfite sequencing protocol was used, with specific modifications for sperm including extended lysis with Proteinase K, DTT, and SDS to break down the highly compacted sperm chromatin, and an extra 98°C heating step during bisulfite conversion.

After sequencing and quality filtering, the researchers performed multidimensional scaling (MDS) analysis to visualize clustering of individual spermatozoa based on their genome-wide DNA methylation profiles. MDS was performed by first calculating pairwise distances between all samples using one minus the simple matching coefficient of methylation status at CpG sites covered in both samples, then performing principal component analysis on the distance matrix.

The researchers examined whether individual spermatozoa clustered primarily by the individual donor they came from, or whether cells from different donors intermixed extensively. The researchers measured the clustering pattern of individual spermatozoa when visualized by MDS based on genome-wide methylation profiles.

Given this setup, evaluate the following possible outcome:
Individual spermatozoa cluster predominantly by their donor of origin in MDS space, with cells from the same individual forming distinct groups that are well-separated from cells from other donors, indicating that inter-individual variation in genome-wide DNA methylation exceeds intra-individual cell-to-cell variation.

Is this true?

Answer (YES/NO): NO